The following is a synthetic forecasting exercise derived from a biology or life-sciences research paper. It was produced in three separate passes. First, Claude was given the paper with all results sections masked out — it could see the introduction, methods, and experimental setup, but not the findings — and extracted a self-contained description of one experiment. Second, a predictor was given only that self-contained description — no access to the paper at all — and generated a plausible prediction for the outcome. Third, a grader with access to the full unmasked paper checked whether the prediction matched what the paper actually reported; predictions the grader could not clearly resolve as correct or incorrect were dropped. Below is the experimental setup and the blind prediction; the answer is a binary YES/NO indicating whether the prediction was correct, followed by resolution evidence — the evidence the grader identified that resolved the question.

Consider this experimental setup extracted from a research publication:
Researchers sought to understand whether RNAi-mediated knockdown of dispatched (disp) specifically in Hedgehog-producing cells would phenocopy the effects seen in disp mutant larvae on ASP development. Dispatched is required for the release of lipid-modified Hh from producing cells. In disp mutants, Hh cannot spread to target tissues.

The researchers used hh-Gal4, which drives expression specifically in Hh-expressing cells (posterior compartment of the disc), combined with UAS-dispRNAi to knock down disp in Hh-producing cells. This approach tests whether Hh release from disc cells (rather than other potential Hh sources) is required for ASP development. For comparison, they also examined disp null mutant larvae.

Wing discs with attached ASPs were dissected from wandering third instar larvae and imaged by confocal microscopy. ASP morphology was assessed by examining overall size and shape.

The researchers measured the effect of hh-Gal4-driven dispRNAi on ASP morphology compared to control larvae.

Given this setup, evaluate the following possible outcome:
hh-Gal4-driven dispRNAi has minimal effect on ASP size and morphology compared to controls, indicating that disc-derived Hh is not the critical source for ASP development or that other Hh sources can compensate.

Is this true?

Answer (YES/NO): NO